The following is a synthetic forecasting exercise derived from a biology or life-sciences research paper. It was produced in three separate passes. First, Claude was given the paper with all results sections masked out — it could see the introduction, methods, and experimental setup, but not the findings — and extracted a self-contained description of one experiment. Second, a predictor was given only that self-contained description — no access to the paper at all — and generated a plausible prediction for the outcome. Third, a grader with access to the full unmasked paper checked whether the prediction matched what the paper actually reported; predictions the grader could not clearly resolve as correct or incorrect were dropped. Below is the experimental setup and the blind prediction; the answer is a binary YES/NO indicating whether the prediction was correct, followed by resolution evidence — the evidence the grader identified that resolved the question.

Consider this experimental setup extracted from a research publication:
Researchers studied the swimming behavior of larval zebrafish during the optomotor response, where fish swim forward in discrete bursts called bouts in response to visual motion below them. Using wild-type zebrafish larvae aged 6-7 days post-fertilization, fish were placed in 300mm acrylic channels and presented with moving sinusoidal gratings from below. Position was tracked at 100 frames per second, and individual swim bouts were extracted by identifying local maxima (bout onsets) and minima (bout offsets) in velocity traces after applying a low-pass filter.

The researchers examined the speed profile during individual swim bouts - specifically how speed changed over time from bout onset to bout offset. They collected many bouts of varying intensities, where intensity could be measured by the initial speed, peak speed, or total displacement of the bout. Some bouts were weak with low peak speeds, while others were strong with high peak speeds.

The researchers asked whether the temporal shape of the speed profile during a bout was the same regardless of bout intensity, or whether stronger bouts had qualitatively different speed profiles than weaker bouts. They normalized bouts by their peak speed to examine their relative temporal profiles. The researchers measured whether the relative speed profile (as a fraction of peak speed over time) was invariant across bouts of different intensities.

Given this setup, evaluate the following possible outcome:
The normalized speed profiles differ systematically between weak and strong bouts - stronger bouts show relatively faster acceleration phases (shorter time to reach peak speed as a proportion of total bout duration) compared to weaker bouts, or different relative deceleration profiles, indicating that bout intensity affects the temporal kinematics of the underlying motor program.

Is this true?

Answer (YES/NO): NO